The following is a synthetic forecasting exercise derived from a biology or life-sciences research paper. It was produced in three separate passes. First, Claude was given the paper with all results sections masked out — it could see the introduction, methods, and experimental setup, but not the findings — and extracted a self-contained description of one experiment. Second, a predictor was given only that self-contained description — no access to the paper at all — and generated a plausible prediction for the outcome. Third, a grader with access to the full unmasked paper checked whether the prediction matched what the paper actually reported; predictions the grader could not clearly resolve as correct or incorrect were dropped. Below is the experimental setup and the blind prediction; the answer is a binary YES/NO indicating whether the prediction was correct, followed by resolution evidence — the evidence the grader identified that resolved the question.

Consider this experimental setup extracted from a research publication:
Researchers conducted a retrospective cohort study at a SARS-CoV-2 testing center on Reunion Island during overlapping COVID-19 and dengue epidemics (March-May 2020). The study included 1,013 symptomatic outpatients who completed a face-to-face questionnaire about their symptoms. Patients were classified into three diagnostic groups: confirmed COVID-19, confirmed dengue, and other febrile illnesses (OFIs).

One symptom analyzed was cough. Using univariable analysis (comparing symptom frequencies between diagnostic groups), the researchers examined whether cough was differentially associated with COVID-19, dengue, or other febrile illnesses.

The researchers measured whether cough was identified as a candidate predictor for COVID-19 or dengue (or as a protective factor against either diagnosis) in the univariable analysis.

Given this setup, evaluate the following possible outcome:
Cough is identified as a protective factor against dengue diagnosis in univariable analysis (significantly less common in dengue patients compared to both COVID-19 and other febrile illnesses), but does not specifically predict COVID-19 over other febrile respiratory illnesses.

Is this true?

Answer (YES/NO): YES